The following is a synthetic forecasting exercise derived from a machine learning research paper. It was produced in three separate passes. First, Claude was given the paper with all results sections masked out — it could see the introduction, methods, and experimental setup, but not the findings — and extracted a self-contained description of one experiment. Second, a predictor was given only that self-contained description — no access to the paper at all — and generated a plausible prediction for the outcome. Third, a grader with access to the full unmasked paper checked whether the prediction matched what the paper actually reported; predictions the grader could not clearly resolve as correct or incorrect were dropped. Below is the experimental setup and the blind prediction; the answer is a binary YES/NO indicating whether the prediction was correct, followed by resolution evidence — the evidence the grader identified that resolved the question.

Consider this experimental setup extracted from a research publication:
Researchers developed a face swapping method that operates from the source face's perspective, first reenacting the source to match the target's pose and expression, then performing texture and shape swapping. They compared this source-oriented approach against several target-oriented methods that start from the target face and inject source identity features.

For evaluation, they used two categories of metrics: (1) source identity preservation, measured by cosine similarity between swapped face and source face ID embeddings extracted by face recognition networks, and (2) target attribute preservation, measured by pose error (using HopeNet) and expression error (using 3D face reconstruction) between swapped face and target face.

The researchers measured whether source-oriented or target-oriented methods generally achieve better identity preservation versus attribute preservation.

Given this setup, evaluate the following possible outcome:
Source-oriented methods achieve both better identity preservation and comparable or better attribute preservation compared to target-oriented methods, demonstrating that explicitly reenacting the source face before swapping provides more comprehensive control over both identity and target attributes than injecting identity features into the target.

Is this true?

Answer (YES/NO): NO